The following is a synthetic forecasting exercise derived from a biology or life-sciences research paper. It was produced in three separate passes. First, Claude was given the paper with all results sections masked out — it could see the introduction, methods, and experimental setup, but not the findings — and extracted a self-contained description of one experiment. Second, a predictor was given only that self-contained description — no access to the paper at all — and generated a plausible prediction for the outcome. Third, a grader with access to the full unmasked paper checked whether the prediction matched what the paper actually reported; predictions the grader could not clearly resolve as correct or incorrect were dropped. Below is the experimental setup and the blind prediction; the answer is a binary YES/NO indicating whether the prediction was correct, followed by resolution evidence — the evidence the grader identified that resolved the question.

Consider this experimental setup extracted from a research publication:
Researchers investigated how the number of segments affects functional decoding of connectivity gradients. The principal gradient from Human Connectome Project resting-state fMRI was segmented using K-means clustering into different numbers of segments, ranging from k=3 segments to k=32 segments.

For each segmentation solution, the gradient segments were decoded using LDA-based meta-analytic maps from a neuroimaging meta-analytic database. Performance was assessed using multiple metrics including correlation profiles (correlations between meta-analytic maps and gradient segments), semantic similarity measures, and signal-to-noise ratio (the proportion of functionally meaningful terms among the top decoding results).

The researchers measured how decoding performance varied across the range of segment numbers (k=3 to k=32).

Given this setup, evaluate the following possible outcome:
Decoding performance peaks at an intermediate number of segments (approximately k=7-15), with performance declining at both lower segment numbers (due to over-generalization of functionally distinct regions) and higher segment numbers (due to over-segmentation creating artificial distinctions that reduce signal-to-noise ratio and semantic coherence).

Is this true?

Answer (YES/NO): NO